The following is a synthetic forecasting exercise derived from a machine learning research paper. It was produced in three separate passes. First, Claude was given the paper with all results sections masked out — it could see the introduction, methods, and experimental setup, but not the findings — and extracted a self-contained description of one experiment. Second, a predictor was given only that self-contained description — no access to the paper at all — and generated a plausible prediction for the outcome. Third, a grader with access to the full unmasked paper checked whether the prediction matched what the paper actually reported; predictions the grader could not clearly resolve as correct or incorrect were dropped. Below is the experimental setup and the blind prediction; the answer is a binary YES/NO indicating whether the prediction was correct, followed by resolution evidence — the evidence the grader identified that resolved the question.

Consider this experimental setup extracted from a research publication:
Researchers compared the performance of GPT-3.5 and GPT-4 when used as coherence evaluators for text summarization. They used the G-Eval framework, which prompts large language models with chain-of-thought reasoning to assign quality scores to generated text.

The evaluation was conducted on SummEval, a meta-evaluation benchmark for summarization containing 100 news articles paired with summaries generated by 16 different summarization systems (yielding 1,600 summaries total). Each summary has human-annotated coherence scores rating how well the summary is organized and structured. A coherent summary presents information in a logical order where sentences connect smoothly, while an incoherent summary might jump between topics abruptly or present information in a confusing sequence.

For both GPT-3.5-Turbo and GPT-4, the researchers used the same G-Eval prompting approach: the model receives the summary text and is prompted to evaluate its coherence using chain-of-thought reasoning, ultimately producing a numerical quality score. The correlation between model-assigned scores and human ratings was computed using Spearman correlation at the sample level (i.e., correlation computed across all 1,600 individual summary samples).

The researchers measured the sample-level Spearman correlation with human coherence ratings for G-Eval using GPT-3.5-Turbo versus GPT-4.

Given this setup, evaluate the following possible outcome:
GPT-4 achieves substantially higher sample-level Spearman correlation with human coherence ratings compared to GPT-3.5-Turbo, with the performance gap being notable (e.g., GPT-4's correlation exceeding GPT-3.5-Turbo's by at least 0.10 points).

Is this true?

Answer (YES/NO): YES